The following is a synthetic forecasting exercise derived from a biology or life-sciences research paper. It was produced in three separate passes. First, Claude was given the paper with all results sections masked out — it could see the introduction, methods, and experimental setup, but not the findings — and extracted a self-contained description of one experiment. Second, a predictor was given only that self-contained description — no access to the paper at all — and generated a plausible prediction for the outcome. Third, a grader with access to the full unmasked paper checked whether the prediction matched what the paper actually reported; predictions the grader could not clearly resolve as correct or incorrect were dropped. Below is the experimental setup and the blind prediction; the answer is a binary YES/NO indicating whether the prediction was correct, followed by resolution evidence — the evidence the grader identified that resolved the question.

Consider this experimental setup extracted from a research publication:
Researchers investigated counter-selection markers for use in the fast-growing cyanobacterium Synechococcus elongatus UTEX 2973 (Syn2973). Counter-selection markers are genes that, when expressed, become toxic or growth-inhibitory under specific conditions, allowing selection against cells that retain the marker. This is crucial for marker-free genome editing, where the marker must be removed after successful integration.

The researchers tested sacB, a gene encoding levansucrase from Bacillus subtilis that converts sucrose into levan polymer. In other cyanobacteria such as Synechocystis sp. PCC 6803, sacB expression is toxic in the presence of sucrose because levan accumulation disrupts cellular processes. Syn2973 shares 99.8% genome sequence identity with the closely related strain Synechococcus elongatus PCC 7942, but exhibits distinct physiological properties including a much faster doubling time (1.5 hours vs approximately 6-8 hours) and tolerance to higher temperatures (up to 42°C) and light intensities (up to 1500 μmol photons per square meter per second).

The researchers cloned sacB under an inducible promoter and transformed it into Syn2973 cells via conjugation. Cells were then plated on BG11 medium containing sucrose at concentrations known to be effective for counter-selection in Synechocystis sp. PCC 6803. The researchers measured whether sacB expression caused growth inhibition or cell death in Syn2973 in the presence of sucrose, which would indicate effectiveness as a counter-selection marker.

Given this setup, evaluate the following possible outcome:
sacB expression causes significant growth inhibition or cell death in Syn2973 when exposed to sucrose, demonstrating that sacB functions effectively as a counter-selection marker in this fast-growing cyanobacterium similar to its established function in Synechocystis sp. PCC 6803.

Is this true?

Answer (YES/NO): NO